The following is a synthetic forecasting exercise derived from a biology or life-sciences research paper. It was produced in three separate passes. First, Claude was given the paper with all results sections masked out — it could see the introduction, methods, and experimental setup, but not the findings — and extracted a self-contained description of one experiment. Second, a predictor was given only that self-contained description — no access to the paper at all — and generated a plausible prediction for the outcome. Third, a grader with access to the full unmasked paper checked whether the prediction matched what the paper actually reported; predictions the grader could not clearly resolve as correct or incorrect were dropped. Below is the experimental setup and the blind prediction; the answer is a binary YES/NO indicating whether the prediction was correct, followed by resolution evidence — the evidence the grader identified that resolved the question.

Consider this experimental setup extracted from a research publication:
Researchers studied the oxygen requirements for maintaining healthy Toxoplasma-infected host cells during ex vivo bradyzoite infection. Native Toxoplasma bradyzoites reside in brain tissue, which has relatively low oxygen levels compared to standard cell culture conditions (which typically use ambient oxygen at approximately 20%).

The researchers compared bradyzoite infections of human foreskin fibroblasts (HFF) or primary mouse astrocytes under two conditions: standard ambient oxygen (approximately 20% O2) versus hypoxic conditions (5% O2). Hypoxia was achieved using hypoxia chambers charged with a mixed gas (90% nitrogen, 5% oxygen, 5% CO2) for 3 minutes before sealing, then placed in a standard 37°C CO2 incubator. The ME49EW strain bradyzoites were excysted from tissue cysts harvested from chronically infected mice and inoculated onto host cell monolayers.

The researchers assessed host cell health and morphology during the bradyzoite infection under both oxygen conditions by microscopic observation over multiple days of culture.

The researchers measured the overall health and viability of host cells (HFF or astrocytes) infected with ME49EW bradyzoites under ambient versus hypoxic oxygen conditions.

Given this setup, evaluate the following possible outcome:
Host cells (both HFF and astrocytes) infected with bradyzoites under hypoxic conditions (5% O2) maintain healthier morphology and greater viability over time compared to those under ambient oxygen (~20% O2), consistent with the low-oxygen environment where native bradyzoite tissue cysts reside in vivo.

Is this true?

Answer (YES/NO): YES